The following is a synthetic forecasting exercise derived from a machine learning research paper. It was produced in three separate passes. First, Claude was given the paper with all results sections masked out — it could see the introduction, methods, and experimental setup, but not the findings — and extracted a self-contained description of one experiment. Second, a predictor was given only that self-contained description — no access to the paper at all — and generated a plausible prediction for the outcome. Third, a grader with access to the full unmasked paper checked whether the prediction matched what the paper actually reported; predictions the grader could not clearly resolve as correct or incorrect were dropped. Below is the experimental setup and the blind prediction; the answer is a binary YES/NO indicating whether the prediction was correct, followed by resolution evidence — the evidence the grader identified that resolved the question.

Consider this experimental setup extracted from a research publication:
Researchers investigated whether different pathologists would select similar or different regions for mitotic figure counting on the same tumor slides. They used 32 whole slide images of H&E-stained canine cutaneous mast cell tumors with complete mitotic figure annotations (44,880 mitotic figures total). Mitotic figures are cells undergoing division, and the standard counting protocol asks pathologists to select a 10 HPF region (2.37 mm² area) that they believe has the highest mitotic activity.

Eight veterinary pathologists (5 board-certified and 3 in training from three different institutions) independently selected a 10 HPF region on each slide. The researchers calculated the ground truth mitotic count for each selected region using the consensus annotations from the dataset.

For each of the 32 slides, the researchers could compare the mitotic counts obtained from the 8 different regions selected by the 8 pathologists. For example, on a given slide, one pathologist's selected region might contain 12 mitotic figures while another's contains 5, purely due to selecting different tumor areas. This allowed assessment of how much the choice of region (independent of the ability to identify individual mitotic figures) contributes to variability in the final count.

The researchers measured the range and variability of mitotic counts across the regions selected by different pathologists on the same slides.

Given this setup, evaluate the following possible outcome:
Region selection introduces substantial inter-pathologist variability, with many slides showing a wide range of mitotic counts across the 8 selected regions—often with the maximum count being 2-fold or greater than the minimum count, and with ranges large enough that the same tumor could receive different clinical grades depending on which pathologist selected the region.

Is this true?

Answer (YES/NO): YES